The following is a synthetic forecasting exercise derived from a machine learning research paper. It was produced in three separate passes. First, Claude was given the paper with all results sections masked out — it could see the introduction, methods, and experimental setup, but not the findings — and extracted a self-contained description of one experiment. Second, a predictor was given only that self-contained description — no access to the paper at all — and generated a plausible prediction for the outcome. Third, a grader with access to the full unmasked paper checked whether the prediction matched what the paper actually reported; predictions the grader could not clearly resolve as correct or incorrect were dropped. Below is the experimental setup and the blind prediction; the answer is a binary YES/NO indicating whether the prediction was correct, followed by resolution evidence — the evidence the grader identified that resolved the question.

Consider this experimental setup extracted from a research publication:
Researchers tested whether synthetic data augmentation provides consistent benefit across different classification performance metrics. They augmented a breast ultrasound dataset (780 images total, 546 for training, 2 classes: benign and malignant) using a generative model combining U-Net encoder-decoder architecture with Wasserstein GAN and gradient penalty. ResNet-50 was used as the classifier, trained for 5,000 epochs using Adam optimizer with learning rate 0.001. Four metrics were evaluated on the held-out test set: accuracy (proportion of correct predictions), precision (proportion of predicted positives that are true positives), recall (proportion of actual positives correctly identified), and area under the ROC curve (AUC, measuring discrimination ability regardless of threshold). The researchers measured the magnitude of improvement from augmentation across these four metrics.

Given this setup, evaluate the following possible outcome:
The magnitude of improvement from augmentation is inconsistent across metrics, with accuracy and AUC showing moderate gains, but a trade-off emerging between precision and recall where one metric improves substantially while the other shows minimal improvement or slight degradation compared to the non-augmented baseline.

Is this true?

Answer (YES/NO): NO